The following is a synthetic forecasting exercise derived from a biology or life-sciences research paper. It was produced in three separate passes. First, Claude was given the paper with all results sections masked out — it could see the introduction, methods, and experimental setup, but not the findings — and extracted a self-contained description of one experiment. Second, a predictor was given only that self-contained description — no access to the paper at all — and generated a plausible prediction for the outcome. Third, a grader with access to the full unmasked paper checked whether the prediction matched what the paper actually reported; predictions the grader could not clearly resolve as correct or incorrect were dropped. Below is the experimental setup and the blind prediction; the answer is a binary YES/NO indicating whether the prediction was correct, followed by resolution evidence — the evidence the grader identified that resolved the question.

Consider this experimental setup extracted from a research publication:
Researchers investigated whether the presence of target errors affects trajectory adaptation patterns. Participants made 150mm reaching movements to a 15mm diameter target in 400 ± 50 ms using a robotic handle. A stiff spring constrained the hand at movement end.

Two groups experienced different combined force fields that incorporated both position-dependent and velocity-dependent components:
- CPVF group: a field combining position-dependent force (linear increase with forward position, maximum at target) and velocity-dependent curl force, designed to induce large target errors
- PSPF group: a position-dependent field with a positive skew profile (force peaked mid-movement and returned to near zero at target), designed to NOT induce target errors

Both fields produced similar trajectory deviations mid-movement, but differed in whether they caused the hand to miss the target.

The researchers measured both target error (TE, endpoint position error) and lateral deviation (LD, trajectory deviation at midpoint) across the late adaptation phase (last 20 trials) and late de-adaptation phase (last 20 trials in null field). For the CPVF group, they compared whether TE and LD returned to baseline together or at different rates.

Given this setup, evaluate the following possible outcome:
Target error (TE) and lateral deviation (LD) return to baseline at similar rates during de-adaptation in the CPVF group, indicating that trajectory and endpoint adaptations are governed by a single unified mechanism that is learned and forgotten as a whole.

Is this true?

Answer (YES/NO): NO